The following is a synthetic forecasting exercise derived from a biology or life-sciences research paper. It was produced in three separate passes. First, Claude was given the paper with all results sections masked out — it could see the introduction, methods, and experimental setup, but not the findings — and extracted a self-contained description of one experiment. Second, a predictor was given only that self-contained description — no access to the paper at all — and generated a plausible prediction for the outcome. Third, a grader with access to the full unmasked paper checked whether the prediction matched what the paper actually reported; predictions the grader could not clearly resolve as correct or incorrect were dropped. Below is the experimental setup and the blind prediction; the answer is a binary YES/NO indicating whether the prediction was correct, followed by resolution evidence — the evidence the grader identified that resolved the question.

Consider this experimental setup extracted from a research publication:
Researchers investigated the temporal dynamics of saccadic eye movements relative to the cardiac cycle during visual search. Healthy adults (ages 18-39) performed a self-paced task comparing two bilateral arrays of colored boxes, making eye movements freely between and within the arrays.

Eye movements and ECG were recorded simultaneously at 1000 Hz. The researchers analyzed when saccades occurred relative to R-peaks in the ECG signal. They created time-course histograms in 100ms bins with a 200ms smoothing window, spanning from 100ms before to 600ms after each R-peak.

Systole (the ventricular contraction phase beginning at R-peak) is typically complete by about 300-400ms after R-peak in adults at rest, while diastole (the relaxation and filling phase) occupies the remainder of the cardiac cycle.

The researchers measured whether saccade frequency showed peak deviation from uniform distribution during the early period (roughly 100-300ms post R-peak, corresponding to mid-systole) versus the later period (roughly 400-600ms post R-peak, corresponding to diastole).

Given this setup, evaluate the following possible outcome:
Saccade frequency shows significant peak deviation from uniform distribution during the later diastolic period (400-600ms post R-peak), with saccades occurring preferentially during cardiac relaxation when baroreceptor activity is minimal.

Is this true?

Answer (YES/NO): NO